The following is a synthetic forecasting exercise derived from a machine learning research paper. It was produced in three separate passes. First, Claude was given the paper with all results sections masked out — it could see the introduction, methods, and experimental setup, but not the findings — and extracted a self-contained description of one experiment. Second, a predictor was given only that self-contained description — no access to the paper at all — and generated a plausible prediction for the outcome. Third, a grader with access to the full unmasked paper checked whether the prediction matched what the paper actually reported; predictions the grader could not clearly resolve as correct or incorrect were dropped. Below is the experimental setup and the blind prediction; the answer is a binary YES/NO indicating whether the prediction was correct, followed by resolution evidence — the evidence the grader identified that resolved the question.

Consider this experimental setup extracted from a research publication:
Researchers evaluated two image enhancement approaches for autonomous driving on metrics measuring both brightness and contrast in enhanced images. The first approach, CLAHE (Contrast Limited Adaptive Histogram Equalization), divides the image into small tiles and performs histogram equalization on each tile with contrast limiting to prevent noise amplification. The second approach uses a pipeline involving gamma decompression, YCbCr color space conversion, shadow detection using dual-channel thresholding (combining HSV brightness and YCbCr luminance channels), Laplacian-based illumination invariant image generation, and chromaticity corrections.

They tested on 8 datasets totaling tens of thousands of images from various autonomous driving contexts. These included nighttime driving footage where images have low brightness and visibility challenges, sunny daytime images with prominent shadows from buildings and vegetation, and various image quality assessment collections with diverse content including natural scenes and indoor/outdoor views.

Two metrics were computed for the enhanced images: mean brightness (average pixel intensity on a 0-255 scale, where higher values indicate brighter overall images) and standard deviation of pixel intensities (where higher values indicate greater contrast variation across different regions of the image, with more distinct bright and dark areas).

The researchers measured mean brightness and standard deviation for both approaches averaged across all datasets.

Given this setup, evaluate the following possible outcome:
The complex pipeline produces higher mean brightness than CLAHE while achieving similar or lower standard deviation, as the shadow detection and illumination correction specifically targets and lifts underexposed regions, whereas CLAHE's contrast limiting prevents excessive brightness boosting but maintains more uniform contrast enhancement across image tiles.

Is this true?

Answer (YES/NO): YES